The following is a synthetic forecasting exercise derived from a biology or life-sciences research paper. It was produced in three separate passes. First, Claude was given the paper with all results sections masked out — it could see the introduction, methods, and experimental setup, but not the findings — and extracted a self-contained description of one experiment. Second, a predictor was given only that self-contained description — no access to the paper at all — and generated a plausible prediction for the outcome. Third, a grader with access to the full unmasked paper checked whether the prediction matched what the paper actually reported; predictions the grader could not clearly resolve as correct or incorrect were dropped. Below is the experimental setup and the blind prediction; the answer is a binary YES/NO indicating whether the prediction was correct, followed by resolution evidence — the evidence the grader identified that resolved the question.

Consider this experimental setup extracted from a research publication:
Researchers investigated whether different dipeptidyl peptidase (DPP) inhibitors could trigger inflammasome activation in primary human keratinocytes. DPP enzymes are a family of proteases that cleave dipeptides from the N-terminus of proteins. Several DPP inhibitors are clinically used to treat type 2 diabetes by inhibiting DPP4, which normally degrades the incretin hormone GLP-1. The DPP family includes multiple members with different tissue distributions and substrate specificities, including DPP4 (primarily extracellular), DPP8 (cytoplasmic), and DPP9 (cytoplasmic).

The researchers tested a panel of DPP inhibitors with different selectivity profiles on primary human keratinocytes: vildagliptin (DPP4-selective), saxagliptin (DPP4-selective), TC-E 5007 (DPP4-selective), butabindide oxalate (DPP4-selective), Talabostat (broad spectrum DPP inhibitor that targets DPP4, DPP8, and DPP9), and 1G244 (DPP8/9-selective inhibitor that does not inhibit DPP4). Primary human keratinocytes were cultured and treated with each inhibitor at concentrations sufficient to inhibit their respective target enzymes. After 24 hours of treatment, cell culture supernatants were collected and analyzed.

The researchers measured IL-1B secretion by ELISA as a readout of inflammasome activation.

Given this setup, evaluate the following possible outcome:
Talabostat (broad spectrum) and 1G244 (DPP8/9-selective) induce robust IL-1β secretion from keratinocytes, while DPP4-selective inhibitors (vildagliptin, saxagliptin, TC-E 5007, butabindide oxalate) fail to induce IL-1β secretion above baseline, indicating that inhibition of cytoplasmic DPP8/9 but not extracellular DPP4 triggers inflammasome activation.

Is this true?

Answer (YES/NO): YES